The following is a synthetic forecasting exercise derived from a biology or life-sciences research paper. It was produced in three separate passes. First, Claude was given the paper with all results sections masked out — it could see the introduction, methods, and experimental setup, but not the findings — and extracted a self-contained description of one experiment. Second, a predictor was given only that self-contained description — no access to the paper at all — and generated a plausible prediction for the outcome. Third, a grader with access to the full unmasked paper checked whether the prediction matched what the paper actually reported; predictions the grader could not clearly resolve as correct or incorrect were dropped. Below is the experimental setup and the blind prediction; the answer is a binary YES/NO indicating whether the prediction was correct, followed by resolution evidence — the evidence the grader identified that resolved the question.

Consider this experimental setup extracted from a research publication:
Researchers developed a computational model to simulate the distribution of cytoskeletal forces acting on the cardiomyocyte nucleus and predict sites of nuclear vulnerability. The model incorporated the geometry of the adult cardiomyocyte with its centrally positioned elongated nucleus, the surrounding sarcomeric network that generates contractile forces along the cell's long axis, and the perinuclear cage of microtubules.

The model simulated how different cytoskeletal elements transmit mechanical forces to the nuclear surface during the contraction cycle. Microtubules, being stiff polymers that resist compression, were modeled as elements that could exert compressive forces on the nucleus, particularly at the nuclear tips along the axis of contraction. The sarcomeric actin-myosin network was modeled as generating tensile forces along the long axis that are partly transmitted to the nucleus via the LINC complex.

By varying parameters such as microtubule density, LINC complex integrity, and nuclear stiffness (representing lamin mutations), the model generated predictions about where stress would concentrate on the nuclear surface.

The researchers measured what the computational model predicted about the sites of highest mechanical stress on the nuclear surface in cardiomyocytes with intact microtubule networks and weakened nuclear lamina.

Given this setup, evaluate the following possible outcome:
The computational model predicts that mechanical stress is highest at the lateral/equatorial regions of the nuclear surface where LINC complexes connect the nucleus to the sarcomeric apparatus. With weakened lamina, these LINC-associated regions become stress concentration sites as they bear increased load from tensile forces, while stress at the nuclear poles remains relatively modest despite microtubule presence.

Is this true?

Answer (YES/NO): NO